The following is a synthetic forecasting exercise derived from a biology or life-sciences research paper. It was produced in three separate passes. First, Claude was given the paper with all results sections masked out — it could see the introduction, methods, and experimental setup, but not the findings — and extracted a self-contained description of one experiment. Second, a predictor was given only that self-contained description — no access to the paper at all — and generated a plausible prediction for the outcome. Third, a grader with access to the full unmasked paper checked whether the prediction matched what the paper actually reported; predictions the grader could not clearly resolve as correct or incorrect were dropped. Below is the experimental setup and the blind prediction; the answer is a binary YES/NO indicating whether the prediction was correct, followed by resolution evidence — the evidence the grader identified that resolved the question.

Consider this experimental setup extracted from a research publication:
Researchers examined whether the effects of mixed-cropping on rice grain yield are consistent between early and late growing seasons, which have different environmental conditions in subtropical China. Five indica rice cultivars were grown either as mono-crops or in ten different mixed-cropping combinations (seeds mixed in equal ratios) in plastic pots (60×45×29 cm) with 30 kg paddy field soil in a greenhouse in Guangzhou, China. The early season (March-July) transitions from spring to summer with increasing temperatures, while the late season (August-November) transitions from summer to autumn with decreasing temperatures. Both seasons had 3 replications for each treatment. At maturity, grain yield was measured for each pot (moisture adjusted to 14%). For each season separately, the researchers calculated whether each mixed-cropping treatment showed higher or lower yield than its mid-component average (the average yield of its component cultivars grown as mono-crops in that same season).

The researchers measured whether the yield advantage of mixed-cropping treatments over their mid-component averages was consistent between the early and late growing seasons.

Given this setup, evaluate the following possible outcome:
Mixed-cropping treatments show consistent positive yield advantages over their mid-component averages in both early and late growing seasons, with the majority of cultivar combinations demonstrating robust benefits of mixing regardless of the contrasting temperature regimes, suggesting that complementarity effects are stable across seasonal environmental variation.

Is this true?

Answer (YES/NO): YES